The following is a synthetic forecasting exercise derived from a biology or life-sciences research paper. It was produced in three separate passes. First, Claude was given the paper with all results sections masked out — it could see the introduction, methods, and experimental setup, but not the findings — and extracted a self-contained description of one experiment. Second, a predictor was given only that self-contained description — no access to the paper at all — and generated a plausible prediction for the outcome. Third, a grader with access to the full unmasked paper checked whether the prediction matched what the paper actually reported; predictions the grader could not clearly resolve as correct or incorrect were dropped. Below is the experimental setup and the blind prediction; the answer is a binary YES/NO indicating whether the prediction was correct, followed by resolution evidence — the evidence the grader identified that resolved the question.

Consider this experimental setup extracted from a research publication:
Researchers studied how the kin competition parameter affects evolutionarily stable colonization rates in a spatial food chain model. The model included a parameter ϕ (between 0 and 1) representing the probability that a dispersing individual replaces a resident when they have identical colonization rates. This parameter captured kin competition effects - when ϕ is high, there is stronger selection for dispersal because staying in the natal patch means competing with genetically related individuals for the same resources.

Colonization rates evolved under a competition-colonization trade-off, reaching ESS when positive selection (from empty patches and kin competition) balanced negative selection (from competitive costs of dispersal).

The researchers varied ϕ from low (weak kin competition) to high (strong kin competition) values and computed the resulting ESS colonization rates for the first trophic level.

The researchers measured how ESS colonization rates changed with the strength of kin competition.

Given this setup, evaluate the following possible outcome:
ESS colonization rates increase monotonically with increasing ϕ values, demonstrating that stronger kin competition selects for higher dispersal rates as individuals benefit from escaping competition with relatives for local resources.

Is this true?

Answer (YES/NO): NO